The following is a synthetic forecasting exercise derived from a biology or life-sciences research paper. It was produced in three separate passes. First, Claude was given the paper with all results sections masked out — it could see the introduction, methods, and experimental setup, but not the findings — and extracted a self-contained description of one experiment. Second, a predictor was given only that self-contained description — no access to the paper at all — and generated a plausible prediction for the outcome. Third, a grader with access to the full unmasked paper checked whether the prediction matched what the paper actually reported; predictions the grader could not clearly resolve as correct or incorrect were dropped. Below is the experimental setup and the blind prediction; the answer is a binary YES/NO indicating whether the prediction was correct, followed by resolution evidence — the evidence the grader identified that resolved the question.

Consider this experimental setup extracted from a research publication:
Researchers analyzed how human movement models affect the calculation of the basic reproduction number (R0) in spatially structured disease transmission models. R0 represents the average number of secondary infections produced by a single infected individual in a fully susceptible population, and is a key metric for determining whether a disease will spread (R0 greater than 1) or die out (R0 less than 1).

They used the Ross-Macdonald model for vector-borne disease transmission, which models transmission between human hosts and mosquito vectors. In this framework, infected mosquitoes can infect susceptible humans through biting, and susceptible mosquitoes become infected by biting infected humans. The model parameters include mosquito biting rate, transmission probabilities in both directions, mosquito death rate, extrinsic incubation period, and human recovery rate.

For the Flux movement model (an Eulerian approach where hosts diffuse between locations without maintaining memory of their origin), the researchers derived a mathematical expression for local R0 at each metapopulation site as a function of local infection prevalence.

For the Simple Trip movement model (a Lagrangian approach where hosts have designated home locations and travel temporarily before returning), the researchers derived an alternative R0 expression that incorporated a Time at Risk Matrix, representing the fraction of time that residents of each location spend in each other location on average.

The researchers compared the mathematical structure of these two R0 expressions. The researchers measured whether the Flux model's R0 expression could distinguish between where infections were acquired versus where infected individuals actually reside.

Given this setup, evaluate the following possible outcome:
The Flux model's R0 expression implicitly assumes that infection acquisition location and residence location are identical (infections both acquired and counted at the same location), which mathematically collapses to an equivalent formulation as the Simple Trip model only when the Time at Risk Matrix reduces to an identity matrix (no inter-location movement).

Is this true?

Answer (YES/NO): NO